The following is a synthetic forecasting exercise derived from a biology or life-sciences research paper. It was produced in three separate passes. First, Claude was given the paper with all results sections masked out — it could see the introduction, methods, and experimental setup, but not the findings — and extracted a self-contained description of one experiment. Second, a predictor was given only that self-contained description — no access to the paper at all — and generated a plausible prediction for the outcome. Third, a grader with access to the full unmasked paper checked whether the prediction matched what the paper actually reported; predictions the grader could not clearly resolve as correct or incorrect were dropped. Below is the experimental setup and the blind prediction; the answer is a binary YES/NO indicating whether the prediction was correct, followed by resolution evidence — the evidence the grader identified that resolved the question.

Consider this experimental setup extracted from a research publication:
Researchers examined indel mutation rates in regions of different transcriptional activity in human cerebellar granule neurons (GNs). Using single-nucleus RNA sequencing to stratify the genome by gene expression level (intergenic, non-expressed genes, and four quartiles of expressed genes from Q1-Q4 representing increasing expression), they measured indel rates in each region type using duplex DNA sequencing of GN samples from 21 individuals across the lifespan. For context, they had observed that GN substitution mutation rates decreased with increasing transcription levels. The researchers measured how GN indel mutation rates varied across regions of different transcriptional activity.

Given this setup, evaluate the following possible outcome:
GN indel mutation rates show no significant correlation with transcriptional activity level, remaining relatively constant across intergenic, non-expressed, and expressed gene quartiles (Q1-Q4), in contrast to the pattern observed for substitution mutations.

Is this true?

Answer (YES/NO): YES